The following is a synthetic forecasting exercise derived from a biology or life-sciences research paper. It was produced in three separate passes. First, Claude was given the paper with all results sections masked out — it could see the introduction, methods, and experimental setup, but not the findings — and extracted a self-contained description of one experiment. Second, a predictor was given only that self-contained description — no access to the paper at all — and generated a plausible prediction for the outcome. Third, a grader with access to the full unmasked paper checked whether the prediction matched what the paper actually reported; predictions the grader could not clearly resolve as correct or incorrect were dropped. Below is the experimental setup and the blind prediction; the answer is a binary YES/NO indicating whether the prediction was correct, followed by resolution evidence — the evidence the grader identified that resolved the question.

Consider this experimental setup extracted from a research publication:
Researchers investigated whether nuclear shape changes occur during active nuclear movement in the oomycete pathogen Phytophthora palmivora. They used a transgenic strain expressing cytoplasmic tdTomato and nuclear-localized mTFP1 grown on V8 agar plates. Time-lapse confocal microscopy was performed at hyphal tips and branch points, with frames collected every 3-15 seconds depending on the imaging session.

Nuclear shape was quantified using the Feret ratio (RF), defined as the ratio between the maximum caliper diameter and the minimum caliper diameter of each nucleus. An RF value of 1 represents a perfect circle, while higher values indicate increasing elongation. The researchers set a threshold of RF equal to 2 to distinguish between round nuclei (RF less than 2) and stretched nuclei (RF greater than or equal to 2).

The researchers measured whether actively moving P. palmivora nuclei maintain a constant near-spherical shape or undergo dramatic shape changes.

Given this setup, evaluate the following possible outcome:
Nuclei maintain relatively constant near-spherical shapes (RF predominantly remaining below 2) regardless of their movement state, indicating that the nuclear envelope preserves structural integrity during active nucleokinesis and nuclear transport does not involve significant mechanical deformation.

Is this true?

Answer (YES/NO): NO